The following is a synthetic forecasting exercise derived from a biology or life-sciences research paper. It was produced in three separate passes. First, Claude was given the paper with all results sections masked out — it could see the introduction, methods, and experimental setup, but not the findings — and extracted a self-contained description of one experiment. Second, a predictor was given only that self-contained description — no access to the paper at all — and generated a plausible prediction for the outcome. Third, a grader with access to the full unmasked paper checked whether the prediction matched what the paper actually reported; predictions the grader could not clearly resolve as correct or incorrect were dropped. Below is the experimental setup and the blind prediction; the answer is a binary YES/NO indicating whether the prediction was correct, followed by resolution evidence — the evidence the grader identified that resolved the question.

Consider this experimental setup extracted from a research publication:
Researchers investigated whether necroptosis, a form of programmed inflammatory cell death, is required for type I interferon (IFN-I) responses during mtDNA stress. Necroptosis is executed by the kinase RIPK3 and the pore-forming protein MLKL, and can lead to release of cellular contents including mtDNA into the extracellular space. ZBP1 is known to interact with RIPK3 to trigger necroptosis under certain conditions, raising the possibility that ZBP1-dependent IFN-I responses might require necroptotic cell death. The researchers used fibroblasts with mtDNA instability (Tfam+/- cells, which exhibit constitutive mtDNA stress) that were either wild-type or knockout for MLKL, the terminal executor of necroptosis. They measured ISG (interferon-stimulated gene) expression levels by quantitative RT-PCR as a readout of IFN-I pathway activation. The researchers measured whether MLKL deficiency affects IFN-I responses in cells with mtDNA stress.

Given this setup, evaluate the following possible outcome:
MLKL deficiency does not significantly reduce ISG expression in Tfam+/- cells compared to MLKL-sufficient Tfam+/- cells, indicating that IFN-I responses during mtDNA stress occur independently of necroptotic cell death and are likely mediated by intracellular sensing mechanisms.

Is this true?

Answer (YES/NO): YES